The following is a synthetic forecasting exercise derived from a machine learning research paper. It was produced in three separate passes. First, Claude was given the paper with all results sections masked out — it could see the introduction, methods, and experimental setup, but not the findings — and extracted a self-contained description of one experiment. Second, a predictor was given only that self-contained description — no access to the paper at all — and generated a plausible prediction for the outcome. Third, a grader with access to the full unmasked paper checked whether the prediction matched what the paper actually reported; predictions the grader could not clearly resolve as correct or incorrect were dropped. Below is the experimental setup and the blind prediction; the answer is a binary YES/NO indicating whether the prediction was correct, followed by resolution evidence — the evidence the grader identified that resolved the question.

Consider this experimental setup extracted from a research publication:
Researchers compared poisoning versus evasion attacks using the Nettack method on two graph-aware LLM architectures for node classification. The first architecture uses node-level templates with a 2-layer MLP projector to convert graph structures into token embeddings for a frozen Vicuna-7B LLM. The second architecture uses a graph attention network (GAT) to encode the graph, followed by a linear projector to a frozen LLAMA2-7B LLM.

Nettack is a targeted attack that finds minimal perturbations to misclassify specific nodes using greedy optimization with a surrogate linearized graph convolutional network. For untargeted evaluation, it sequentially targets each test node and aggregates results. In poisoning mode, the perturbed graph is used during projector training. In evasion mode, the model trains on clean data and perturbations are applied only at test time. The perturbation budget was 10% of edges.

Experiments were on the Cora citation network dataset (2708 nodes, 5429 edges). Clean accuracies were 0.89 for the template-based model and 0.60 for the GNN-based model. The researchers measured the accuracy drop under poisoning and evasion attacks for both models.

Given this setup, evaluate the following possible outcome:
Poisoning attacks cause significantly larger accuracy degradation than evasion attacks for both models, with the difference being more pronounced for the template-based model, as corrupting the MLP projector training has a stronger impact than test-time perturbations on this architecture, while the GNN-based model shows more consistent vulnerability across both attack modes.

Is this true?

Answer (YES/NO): NO